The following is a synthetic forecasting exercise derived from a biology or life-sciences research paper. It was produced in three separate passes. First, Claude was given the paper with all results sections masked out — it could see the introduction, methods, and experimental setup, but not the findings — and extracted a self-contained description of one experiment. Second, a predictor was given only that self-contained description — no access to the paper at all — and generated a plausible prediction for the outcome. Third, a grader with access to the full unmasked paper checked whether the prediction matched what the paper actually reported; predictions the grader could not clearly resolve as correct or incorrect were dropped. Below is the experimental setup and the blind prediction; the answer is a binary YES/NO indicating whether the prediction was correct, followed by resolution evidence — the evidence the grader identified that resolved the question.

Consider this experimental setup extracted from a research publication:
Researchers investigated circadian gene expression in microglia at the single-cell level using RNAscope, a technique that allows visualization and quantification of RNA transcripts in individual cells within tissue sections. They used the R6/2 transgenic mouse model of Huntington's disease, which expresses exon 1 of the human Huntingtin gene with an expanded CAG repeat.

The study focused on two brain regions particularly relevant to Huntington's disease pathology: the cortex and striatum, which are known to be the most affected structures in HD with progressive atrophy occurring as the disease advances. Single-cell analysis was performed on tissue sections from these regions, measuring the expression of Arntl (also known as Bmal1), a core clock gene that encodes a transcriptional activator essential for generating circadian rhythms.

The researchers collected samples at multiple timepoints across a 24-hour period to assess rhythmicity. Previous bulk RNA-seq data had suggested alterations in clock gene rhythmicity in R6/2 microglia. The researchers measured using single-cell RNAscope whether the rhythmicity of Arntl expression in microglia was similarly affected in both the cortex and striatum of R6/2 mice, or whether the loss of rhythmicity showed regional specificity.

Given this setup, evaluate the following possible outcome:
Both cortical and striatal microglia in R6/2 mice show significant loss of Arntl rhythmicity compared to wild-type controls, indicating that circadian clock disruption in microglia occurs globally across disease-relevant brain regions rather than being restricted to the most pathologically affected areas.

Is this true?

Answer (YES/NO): NO